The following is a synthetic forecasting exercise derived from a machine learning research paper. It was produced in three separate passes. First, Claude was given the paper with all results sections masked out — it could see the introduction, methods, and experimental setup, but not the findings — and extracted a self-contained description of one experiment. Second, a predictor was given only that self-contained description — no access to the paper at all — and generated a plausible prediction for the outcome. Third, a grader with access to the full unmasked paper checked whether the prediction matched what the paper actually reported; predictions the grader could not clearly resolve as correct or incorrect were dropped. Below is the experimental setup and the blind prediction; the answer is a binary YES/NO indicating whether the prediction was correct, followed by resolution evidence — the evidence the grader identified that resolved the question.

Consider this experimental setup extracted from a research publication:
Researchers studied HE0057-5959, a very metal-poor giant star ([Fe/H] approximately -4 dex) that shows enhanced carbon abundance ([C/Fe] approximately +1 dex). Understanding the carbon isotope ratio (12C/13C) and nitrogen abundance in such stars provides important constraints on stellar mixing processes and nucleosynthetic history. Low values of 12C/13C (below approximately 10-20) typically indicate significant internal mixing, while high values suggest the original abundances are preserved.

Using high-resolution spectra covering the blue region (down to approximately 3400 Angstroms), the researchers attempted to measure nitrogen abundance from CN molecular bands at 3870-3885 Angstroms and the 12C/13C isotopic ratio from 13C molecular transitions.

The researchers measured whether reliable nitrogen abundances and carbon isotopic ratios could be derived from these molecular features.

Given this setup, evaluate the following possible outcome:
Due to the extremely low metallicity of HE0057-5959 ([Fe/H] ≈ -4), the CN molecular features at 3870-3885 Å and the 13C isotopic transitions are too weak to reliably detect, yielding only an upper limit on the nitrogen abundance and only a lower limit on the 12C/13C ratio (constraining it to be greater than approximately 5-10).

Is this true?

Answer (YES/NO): YES